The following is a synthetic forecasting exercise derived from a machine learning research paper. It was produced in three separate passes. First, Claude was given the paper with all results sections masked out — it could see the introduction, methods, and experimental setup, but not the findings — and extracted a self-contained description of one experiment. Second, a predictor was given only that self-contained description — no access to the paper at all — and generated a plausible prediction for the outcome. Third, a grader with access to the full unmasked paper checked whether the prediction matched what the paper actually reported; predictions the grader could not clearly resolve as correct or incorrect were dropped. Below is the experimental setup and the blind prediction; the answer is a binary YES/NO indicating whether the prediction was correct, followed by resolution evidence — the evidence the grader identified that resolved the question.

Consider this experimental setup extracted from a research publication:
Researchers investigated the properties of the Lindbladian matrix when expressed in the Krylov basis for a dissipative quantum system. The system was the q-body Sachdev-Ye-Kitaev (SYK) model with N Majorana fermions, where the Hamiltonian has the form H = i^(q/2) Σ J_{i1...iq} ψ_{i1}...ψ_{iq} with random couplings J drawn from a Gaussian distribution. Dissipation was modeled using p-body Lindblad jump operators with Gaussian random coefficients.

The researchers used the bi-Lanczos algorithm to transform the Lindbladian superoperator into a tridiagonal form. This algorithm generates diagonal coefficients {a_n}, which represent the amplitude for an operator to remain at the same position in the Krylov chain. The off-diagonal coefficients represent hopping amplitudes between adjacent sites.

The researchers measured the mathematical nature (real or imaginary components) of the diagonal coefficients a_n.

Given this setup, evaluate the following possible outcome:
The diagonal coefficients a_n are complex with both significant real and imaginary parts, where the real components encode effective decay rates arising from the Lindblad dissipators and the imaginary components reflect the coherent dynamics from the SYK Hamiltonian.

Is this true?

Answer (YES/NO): NO